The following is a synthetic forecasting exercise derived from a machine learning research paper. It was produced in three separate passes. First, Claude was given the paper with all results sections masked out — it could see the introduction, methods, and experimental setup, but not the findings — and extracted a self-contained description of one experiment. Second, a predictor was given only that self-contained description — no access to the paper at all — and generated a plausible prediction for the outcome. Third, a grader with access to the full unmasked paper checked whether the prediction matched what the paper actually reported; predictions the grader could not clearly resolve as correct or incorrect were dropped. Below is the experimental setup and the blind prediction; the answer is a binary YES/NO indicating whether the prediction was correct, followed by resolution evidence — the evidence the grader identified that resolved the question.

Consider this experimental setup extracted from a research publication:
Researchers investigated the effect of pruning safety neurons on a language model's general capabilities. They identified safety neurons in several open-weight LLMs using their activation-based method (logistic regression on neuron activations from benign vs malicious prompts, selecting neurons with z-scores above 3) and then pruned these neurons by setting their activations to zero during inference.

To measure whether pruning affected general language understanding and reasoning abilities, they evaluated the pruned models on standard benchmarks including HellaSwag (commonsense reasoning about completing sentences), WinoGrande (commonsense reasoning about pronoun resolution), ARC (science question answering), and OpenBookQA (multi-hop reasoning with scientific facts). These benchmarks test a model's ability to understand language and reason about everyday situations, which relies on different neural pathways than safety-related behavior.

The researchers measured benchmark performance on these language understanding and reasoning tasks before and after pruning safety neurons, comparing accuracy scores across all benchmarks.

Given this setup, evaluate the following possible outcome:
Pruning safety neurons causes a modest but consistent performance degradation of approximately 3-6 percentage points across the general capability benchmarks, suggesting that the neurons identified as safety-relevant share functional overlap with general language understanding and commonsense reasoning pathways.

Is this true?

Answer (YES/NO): NO